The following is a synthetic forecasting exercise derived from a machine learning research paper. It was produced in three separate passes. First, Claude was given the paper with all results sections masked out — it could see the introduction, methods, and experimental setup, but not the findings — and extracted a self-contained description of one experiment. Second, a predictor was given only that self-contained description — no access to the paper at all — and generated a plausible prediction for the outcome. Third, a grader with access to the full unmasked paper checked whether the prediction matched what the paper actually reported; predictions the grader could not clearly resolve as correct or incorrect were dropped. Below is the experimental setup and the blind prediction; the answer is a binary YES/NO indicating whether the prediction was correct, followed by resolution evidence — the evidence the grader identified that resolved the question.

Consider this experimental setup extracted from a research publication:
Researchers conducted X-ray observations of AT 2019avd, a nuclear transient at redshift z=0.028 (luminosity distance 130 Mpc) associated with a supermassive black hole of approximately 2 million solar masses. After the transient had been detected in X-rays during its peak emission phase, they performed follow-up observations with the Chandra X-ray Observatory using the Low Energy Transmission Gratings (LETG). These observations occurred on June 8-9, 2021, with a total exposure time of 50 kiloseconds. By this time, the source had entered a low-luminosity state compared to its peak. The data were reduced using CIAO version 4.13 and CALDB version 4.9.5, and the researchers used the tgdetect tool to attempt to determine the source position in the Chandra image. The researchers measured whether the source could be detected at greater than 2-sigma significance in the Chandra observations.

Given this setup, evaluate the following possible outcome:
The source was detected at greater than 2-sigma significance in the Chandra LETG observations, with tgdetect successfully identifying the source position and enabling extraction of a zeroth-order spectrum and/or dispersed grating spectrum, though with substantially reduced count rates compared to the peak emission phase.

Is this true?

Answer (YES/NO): NO